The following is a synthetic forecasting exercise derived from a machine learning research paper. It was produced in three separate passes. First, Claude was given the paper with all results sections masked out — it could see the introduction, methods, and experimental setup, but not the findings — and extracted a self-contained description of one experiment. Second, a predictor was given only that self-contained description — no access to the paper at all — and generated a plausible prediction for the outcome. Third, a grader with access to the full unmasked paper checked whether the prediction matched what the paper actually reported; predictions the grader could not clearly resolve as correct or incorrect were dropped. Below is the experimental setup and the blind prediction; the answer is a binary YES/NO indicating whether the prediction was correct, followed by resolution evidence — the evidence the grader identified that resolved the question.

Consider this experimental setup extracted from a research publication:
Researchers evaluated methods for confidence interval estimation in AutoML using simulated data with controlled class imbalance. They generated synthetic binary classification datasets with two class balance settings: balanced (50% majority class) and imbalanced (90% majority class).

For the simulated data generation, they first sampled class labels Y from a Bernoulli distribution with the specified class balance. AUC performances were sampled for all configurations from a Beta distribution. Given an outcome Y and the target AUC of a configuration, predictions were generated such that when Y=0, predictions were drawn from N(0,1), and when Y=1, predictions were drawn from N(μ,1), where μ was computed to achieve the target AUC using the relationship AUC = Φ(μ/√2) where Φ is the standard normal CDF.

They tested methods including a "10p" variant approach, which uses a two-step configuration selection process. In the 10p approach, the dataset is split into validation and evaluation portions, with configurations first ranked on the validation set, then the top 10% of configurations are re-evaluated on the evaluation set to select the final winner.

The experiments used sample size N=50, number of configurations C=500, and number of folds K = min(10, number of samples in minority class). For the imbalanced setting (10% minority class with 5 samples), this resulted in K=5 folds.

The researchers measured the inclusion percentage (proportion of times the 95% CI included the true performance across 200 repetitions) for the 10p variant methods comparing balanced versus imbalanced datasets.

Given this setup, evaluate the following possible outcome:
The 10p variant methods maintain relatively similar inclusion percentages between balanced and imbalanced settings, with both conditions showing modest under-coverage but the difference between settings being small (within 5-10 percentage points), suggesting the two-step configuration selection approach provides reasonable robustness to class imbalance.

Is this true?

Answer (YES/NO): NO